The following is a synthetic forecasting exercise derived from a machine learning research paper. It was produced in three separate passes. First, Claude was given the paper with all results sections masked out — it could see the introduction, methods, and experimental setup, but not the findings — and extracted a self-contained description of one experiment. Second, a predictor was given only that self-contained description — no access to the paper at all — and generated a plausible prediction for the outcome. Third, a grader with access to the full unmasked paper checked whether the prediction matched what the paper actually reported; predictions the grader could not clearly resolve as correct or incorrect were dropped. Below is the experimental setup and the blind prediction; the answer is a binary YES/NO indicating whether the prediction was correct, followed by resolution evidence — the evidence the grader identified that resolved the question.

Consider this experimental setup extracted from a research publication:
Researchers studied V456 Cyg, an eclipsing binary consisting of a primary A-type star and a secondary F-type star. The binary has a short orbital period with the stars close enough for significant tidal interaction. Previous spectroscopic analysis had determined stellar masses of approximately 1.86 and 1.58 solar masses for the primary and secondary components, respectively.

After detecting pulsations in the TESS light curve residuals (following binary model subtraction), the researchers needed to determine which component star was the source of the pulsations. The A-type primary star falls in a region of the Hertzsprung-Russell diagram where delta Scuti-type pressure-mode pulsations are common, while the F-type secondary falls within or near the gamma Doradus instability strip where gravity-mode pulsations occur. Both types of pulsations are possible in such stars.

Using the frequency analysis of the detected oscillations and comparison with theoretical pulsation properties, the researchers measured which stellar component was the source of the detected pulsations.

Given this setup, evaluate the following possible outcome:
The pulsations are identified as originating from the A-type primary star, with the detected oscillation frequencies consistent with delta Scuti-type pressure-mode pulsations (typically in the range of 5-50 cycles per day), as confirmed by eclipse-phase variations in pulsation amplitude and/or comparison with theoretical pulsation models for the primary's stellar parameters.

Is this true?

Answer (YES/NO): NO